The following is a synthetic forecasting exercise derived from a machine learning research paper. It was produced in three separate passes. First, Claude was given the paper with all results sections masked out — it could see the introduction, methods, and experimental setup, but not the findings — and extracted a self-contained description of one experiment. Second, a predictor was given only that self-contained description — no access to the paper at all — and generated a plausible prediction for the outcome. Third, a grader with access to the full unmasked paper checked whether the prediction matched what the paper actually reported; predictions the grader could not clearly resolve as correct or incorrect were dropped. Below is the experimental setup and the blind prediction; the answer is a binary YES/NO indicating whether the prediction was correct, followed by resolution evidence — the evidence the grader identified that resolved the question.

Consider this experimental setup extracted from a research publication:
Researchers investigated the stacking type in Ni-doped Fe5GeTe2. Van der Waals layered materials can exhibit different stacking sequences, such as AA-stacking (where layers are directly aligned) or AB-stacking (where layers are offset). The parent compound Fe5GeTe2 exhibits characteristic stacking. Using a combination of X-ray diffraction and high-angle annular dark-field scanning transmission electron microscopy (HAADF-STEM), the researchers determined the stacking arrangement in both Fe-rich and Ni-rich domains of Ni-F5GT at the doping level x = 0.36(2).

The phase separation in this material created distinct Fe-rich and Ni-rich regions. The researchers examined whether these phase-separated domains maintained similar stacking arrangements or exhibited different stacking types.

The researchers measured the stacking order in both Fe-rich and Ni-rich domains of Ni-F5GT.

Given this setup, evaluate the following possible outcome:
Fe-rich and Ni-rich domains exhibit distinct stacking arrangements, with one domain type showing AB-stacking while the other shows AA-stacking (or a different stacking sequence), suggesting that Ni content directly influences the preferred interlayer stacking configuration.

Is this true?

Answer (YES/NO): NO